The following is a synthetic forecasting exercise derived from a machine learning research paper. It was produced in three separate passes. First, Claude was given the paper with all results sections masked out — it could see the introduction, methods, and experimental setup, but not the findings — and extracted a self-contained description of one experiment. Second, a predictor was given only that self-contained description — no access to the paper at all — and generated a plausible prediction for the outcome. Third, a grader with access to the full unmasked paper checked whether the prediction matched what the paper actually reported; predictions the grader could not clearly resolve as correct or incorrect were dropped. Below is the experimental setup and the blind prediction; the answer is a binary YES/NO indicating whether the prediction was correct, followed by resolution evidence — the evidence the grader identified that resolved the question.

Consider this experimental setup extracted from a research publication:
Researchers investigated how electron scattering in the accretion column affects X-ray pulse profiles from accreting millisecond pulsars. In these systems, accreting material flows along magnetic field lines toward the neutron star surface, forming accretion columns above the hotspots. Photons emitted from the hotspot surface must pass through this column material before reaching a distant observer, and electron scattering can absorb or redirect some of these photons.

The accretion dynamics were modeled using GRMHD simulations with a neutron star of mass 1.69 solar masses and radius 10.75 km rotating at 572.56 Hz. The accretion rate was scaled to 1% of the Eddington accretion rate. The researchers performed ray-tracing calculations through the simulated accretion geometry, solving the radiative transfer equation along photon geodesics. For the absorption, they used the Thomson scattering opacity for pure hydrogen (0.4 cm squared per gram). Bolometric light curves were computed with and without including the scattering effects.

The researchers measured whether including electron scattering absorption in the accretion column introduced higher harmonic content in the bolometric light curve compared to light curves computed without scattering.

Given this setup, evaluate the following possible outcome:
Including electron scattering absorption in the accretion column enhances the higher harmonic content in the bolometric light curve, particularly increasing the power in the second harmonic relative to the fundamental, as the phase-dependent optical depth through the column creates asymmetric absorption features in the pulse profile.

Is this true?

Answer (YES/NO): YES